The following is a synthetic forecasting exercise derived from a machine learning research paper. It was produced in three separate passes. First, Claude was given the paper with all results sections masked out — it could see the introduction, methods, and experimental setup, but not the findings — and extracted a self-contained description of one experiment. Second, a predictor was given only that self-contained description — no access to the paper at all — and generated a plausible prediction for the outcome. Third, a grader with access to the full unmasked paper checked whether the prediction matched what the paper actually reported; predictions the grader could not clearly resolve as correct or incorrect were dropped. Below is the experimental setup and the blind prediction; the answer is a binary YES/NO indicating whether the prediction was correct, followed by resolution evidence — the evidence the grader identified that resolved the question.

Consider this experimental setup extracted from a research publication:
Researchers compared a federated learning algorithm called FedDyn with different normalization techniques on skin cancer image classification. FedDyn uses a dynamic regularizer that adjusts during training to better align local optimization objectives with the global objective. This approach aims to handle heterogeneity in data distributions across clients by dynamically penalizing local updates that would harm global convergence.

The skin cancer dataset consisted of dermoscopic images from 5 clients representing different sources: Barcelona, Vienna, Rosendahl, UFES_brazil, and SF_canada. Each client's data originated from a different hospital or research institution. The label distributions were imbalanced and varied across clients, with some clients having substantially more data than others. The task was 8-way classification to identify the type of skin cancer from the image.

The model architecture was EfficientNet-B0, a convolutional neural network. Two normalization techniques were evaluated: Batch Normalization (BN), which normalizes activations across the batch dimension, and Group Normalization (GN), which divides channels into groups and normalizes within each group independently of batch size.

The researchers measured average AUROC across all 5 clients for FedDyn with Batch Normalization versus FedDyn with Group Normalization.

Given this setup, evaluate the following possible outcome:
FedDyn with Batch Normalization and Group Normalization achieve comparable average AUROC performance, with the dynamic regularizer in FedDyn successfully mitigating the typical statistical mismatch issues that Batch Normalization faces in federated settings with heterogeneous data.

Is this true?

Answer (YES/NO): NO